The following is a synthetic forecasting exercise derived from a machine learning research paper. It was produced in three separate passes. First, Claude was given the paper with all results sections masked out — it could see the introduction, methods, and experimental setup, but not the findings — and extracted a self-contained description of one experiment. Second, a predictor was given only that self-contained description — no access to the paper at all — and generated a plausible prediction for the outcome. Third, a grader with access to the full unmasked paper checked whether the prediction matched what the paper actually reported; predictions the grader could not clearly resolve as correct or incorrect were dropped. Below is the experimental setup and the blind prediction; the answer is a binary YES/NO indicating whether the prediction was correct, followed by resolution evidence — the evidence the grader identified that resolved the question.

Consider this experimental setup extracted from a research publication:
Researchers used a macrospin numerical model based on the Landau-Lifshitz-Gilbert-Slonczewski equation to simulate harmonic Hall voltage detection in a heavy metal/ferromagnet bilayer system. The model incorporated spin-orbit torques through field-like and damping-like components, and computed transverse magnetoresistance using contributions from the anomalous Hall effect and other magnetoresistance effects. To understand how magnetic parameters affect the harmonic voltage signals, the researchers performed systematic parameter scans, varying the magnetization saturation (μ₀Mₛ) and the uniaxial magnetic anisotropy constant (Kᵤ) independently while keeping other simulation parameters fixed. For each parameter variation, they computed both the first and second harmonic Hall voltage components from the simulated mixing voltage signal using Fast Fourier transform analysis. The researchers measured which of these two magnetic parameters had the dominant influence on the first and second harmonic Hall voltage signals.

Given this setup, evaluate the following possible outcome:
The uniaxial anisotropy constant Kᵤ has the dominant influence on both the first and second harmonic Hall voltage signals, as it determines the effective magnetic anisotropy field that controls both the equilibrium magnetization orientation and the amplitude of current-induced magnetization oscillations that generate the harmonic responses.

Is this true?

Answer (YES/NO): NO